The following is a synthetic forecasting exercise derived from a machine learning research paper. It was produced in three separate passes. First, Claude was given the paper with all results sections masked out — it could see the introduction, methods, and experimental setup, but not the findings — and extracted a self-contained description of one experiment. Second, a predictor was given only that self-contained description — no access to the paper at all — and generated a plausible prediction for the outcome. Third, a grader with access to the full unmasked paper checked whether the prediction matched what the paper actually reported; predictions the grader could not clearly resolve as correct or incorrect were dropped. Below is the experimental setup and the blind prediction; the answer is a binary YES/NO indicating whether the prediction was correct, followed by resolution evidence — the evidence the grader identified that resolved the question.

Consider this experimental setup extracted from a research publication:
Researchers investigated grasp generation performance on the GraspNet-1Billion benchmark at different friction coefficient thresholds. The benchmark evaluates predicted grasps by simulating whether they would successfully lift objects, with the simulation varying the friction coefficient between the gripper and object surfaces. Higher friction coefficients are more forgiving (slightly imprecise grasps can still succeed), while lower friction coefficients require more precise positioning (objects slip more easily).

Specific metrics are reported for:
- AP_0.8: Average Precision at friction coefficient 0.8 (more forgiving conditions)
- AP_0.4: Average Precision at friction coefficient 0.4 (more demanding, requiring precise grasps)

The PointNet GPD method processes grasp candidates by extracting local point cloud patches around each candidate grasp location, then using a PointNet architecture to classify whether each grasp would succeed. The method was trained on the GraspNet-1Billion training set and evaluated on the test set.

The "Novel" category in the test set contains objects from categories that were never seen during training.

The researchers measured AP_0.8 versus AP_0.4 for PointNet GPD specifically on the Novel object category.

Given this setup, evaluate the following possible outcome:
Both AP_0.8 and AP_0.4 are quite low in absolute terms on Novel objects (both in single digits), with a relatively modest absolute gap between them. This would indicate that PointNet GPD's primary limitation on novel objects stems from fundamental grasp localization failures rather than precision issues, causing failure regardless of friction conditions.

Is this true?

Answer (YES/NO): NO